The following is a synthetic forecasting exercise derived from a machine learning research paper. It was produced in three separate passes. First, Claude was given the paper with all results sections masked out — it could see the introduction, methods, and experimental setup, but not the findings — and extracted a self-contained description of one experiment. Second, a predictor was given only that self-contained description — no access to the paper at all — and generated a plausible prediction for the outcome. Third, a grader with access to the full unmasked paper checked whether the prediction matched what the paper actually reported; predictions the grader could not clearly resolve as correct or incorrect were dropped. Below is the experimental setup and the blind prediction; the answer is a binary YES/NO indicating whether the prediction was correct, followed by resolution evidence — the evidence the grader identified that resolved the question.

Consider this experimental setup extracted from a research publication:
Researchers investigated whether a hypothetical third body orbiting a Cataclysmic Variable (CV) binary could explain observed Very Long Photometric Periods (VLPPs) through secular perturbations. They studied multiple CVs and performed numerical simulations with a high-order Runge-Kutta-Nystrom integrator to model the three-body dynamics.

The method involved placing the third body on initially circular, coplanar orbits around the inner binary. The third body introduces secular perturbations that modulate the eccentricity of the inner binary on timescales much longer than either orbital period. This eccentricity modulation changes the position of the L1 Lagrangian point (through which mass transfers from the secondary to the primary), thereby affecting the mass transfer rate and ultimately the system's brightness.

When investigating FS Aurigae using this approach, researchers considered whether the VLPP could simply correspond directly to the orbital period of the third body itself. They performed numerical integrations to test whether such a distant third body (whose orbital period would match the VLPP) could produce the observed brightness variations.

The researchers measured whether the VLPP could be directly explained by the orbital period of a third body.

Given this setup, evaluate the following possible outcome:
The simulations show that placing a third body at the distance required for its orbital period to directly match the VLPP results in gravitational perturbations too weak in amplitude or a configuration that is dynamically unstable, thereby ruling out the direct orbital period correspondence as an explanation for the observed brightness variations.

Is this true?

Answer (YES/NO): YES